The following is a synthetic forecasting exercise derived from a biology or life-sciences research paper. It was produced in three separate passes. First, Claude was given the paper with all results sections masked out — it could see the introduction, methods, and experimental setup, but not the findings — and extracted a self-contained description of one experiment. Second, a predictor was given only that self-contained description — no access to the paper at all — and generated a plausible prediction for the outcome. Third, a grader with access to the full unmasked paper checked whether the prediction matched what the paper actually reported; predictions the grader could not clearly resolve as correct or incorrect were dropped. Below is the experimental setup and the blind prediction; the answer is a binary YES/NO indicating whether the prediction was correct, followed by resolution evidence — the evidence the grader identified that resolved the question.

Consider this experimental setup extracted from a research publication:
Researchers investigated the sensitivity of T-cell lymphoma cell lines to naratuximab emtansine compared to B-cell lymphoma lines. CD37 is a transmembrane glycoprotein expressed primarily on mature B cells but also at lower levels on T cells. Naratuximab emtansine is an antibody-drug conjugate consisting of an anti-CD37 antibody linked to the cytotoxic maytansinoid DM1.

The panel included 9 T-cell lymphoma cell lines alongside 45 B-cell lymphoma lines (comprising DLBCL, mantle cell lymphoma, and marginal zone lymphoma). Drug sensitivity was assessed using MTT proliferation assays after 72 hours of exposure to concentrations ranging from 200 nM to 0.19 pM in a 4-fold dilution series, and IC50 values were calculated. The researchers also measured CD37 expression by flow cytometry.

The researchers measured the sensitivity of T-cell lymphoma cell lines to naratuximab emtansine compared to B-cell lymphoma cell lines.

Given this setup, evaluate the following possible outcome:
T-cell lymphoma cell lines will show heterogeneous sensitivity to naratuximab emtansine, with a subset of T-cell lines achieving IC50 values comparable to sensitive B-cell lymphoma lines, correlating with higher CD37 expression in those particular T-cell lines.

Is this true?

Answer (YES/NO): NO